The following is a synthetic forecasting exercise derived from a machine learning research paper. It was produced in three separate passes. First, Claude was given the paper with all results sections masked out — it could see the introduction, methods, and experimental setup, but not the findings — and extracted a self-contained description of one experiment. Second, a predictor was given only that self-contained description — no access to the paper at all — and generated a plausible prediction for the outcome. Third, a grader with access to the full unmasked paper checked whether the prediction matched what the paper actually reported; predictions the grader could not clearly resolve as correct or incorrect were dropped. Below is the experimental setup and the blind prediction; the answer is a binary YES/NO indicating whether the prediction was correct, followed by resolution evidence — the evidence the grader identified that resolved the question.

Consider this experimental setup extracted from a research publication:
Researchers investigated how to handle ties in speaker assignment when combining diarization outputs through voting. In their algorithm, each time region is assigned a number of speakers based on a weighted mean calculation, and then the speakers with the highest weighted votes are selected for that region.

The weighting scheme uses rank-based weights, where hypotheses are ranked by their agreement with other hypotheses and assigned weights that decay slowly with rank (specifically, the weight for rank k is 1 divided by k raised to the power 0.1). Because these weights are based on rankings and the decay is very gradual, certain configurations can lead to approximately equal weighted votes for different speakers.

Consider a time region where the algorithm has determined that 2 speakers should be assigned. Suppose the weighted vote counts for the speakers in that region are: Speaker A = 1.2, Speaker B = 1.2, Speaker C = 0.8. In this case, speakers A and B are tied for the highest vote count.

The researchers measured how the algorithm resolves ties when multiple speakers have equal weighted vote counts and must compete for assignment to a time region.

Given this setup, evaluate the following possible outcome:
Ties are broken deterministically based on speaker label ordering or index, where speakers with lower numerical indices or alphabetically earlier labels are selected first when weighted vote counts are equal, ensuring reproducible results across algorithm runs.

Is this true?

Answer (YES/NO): NO